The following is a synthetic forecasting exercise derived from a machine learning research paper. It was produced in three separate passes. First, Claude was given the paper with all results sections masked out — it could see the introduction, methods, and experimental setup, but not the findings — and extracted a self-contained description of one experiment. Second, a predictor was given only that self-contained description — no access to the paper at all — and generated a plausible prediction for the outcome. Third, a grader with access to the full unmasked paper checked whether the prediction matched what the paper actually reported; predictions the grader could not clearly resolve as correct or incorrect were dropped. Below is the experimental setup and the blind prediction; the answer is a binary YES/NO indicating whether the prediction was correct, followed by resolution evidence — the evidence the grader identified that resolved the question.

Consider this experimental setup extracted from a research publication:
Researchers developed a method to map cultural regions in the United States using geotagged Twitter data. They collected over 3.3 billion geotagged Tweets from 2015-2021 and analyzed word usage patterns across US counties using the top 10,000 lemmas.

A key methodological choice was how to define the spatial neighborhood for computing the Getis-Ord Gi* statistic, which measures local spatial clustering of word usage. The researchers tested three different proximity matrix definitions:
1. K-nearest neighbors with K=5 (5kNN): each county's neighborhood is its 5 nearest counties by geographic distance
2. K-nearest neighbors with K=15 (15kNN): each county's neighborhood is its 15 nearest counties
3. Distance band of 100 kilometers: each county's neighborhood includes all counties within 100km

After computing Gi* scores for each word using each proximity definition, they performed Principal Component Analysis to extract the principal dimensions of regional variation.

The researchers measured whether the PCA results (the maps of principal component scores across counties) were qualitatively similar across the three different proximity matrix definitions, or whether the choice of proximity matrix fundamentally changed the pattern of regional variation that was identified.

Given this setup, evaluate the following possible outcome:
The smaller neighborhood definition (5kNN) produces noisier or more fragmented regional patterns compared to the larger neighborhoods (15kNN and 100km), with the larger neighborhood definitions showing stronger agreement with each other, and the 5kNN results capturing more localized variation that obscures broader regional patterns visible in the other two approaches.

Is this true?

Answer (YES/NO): NO